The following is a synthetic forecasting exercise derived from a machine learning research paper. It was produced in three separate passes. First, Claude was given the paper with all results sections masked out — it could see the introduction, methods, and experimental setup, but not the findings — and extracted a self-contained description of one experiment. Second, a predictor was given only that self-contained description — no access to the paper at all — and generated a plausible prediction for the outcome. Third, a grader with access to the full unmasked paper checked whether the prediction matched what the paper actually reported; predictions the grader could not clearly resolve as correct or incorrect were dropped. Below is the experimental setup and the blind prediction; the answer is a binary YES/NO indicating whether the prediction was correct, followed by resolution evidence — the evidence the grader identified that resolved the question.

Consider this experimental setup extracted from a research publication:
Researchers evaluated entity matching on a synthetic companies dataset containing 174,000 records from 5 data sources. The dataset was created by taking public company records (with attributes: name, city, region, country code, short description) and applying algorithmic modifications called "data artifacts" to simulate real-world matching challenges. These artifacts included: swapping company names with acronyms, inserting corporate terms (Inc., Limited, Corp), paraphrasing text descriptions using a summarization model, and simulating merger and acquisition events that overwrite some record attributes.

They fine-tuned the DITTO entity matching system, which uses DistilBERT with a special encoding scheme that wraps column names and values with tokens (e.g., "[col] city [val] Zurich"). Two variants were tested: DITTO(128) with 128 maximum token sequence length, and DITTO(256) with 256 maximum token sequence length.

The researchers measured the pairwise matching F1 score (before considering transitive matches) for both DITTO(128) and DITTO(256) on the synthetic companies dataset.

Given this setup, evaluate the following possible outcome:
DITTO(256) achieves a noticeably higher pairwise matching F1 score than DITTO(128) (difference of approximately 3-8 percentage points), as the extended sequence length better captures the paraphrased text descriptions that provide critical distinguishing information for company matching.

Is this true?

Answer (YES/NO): NO